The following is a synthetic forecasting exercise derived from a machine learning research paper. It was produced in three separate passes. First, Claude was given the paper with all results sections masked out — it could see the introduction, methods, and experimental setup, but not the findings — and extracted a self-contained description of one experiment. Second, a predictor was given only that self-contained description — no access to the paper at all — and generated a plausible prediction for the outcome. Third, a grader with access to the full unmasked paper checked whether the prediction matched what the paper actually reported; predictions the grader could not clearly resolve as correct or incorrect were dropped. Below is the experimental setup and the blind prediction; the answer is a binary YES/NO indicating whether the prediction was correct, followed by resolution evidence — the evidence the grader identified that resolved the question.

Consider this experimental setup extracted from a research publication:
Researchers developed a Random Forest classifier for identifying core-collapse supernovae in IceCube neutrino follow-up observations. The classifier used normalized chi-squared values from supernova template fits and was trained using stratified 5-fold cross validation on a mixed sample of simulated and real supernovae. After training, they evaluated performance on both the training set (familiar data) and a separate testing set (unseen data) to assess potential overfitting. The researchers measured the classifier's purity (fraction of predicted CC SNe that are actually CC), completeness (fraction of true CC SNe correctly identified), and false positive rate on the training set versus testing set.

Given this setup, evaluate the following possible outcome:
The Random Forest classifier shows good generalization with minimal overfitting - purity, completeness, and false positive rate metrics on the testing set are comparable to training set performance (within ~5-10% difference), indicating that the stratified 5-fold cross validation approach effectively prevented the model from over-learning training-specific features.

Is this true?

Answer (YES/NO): YES